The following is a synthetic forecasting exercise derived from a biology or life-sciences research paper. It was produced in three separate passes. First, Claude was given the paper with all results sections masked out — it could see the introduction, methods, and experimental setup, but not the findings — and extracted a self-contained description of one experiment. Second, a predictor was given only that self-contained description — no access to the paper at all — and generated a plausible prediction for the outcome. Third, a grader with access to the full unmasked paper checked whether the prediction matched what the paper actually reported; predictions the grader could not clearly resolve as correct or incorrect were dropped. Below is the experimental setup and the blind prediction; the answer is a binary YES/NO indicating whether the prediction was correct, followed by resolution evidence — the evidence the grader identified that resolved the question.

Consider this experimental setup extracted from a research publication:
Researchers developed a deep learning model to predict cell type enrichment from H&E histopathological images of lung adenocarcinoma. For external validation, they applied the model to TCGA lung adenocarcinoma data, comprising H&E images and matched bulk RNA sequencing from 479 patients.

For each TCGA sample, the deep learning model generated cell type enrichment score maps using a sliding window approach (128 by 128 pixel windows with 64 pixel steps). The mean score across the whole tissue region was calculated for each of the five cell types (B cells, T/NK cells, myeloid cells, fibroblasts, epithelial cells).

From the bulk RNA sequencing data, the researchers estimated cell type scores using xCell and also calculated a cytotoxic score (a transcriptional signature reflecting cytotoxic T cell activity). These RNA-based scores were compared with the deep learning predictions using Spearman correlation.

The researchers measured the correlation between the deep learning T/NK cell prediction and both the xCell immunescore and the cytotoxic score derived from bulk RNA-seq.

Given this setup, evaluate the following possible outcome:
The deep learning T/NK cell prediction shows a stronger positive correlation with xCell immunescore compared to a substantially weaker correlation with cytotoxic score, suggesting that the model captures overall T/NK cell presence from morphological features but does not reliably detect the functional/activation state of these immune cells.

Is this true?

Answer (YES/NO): NO